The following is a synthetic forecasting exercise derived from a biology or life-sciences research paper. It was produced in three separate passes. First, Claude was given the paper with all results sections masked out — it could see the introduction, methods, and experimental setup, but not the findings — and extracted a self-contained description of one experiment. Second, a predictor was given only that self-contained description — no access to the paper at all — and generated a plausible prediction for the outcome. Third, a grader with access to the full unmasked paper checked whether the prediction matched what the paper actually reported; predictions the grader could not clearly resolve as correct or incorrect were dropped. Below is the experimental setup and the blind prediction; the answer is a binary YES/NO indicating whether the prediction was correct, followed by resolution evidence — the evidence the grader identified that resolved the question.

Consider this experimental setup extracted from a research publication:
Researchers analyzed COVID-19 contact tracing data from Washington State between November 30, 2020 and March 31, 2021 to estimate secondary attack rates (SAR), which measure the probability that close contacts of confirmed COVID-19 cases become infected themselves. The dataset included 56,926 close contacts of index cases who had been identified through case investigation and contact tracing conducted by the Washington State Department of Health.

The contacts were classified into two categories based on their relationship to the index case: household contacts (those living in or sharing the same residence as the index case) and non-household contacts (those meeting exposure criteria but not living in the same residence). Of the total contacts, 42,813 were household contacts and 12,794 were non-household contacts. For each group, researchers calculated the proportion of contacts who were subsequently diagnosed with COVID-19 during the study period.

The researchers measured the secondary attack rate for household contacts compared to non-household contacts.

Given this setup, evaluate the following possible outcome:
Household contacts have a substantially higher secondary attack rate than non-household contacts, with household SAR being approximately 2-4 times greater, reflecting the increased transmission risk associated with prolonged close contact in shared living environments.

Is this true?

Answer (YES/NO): YES